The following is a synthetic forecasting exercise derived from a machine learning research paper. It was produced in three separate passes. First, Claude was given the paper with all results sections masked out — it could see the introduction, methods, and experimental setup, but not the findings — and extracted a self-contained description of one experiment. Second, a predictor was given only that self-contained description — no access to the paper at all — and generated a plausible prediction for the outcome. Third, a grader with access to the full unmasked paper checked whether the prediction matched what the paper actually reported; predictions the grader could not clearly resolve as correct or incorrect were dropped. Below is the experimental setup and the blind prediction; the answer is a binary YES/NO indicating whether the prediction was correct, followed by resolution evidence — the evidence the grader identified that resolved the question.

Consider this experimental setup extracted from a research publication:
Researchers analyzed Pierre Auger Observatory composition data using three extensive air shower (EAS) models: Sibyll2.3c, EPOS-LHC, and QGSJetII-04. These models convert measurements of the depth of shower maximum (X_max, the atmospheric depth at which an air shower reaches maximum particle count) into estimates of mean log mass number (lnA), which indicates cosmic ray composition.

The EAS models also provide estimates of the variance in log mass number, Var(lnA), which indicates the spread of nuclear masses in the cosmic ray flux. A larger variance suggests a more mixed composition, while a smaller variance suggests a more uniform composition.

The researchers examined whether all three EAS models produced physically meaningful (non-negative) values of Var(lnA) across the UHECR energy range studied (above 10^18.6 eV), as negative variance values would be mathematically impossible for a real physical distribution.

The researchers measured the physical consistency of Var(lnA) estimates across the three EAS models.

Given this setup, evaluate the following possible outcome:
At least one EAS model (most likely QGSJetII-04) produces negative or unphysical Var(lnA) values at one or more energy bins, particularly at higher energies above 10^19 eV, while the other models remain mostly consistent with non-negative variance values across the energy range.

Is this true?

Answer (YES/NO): NO